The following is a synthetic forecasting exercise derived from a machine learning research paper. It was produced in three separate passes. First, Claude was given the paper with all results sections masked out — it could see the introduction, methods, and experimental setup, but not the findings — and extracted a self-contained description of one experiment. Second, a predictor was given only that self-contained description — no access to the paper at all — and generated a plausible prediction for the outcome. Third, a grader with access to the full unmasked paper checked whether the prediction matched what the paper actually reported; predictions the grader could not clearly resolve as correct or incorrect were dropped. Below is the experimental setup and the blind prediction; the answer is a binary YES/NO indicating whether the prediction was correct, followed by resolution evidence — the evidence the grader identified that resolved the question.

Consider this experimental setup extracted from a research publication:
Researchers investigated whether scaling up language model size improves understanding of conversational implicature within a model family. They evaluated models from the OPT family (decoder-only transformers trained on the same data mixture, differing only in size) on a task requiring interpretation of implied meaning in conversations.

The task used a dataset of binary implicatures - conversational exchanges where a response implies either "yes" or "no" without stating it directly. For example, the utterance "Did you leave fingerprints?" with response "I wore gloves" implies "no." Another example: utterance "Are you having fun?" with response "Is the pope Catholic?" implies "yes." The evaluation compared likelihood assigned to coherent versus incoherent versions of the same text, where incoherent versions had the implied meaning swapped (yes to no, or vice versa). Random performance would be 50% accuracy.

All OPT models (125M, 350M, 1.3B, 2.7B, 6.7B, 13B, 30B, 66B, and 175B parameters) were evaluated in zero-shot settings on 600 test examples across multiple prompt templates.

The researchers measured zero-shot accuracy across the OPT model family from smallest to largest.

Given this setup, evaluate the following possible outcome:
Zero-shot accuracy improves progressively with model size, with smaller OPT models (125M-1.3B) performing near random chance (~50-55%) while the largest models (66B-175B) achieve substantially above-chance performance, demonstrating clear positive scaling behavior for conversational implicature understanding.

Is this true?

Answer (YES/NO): NO